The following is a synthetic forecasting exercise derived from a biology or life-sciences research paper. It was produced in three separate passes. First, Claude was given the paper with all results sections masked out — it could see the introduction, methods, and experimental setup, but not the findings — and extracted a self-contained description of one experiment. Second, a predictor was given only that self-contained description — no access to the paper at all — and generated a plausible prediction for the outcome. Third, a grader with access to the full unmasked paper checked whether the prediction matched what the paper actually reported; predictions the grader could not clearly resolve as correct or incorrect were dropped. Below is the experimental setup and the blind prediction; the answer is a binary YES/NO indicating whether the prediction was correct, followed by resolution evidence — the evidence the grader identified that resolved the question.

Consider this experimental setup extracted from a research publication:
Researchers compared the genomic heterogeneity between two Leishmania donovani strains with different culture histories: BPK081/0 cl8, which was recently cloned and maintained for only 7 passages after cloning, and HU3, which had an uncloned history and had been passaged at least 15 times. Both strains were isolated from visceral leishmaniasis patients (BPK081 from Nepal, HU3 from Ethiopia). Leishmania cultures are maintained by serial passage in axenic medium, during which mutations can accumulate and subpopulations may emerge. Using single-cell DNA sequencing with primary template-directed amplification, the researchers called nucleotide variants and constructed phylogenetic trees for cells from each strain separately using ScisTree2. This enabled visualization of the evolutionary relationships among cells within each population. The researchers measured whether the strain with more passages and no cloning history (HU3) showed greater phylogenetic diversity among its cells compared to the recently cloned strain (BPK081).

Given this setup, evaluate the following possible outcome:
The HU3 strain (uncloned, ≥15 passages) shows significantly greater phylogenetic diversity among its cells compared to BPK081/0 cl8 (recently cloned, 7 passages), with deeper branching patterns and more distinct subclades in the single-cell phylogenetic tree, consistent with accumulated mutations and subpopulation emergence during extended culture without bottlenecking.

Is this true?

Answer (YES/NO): YES